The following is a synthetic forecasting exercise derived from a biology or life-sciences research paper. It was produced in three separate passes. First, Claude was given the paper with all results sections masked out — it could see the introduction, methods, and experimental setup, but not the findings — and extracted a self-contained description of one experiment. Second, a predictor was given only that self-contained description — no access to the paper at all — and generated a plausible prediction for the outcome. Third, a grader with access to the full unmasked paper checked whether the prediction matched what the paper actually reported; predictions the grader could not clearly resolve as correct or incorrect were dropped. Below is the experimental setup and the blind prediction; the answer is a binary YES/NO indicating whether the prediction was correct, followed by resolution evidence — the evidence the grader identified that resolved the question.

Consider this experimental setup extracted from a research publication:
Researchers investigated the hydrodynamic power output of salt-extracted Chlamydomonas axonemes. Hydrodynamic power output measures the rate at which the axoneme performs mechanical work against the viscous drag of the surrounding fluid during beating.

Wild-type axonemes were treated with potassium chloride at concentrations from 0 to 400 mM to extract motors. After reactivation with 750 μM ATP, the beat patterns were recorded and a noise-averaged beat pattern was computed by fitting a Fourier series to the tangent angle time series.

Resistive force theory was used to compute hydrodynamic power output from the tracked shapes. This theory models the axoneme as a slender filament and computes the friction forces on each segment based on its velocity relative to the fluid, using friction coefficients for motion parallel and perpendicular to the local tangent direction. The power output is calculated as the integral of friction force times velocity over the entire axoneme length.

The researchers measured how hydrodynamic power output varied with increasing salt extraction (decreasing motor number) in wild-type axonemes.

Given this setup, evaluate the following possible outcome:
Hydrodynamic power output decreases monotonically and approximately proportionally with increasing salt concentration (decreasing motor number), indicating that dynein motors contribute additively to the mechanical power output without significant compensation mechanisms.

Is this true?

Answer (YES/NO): NO